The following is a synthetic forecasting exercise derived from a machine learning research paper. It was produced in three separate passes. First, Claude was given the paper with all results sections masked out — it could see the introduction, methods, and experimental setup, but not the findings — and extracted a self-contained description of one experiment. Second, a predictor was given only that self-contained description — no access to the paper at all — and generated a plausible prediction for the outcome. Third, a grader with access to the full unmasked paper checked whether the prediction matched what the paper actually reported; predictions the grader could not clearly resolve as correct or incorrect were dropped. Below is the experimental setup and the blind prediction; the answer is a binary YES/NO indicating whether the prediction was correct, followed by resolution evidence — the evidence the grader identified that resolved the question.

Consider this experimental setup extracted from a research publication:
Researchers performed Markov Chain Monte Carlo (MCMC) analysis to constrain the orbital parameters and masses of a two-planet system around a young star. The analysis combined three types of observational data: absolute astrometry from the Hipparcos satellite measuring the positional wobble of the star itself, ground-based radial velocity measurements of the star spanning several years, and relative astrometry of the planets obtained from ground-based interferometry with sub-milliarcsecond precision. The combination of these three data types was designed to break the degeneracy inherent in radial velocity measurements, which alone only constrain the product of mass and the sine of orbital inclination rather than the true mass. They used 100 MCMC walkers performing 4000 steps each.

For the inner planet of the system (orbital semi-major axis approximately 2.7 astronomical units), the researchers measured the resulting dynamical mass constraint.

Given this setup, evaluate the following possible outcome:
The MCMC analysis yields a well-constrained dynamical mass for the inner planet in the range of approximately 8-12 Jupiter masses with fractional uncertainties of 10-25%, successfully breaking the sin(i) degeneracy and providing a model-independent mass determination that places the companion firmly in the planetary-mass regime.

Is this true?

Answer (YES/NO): YES